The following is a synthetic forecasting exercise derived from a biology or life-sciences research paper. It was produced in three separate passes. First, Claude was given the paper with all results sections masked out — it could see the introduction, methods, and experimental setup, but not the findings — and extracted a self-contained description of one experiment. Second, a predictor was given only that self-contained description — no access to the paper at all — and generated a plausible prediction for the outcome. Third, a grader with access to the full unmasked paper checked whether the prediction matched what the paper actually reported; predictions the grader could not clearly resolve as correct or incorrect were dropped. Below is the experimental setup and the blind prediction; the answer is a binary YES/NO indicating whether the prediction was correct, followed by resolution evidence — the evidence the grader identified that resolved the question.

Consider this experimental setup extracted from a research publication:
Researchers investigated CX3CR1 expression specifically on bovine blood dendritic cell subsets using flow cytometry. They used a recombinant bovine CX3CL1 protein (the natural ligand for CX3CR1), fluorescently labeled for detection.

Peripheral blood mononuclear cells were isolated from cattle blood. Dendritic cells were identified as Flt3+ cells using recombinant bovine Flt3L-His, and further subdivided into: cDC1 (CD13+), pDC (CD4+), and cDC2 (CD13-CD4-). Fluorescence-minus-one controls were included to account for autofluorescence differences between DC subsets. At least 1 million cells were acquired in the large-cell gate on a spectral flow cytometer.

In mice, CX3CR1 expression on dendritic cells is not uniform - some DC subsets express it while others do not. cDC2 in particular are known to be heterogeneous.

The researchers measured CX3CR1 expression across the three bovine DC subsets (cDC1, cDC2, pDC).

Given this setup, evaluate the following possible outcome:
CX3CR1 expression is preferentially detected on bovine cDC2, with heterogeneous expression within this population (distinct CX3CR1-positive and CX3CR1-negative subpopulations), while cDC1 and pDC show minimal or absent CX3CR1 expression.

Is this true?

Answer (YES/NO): NO